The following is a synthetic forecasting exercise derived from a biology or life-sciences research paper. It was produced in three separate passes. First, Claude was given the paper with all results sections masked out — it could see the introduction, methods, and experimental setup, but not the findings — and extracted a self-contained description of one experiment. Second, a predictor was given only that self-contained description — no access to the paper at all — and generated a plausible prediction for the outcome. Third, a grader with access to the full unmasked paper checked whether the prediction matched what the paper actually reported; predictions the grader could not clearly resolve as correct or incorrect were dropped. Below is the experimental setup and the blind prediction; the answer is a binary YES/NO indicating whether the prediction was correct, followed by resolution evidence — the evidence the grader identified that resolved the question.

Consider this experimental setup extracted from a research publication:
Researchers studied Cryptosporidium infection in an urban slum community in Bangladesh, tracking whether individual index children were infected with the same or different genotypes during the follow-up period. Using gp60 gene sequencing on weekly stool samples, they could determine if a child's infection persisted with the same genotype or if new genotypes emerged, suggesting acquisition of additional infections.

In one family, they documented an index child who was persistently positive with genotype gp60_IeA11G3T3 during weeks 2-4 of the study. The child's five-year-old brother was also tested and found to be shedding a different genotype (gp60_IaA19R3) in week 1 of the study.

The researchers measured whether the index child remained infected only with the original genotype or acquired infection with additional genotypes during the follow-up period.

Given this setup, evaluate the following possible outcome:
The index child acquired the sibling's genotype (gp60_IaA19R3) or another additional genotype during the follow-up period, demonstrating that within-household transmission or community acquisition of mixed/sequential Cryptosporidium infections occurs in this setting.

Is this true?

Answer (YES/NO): YES